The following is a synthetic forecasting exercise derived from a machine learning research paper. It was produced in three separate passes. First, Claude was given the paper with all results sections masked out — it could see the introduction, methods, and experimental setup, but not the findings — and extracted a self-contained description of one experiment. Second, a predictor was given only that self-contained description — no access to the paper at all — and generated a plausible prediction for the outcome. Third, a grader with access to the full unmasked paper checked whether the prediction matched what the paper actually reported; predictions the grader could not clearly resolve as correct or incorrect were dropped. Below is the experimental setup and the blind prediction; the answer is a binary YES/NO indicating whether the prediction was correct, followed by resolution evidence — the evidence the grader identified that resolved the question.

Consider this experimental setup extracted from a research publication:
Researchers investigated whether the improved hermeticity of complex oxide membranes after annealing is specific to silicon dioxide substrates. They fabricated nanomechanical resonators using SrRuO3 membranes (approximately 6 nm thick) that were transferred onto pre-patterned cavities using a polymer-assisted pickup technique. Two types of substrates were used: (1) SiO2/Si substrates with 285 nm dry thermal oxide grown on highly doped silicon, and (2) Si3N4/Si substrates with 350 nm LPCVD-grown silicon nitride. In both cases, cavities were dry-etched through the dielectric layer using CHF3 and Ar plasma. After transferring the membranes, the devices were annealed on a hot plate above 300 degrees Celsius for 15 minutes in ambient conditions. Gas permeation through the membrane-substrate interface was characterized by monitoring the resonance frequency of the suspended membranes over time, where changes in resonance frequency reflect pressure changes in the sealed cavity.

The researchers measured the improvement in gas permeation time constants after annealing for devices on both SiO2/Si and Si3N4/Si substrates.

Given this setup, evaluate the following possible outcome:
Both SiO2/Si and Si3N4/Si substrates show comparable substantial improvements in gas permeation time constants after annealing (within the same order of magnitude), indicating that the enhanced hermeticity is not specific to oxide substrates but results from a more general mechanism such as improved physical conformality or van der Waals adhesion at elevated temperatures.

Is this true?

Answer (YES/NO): NO